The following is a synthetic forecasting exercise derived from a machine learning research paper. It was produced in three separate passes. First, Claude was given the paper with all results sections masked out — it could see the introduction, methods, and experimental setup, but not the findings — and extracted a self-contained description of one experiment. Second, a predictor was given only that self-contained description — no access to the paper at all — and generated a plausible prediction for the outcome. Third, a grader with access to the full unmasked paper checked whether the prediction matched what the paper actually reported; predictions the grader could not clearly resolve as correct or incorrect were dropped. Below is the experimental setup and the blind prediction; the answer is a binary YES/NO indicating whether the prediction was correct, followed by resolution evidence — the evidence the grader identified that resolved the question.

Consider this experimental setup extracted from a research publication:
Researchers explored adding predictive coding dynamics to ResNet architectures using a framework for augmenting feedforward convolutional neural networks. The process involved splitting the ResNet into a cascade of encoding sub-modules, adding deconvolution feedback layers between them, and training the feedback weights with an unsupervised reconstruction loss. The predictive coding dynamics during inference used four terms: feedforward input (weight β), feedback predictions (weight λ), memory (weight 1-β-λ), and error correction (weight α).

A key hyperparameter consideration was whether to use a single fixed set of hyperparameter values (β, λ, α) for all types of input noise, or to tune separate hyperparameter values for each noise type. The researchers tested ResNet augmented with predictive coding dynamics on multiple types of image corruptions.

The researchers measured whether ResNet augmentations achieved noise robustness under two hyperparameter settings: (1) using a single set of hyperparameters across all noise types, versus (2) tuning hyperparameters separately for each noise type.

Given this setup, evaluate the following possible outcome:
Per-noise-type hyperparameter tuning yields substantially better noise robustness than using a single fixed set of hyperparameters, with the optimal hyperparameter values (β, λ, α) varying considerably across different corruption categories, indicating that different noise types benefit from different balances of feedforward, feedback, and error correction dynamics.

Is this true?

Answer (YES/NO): NO